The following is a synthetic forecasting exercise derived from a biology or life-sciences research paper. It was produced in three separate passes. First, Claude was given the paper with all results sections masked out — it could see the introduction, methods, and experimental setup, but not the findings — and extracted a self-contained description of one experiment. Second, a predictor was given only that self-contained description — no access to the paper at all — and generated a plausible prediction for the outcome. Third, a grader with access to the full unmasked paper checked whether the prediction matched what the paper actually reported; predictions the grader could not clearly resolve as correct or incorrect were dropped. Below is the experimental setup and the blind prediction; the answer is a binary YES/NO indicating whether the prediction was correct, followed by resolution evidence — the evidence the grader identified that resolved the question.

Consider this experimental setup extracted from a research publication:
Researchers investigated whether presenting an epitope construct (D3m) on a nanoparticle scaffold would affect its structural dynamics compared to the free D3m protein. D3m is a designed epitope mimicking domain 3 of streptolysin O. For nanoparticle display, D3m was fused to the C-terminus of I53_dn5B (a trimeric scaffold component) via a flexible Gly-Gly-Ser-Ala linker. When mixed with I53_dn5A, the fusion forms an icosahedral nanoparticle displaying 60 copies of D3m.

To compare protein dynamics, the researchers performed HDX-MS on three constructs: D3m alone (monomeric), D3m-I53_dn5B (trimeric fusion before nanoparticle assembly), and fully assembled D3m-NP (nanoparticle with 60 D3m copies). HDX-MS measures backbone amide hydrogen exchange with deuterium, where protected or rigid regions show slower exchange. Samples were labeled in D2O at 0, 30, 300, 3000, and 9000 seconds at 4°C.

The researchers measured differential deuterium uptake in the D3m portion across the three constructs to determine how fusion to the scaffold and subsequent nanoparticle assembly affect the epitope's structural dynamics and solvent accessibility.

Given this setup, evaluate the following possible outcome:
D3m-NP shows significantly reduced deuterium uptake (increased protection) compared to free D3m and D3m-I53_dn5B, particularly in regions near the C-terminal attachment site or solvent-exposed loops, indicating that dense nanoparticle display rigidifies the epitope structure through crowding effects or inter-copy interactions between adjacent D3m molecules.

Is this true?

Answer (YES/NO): NO